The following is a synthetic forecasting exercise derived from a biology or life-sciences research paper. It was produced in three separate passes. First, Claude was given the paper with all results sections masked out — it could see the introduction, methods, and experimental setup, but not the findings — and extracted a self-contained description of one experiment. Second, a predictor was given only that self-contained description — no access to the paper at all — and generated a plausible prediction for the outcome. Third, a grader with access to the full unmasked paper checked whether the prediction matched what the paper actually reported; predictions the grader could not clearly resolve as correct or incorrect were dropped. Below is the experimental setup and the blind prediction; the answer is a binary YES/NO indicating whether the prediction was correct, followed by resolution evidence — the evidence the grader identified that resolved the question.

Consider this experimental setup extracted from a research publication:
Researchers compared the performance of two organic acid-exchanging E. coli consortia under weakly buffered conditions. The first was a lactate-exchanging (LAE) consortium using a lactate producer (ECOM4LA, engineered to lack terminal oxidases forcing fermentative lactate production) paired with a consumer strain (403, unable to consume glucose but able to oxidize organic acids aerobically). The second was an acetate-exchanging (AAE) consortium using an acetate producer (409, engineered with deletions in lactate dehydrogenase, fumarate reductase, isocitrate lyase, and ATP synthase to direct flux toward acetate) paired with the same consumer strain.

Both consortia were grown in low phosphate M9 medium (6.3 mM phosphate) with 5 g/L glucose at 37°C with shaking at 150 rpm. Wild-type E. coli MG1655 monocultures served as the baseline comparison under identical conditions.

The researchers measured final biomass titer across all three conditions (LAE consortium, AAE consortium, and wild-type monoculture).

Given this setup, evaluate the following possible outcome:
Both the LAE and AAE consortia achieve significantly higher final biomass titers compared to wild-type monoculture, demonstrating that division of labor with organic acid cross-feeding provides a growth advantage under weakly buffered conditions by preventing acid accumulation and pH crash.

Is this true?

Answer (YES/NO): NO